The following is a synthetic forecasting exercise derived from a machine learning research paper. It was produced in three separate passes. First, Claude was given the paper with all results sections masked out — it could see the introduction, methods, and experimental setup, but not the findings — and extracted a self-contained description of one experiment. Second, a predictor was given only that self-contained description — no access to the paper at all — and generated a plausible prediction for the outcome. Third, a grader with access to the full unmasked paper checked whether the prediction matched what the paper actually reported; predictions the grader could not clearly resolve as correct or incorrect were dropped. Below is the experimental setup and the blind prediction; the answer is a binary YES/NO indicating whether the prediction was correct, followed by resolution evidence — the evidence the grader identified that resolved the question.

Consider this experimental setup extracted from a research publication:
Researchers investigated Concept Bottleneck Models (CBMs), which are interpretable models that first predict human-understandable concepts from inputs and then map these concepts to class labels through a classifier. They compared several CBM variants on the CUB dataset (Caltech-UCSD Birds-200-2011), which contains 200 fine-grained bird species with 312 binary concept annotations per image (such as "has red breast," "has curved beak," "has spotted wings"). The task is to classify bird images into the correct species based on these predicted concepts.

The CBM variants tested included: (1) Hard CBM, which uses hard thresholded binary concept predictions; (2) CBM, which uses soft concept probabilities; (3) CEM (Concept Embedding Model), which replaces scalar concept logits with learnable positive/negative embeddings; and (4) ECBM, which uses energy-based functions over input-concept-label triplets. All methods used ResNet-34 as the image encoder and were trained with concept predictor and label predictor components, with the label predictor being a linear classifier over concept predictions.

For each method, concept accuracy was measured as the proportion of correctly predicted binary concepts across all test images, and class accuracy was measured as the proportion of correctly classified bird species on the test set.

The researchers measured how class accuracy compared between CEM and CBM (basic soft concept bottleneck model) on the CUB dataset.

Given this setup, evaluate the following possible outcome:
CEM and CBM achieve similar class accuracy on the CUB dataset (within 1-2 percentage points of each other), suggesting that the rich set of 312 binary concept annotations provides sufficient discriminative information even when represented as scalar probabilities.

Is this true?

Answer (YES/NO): NO